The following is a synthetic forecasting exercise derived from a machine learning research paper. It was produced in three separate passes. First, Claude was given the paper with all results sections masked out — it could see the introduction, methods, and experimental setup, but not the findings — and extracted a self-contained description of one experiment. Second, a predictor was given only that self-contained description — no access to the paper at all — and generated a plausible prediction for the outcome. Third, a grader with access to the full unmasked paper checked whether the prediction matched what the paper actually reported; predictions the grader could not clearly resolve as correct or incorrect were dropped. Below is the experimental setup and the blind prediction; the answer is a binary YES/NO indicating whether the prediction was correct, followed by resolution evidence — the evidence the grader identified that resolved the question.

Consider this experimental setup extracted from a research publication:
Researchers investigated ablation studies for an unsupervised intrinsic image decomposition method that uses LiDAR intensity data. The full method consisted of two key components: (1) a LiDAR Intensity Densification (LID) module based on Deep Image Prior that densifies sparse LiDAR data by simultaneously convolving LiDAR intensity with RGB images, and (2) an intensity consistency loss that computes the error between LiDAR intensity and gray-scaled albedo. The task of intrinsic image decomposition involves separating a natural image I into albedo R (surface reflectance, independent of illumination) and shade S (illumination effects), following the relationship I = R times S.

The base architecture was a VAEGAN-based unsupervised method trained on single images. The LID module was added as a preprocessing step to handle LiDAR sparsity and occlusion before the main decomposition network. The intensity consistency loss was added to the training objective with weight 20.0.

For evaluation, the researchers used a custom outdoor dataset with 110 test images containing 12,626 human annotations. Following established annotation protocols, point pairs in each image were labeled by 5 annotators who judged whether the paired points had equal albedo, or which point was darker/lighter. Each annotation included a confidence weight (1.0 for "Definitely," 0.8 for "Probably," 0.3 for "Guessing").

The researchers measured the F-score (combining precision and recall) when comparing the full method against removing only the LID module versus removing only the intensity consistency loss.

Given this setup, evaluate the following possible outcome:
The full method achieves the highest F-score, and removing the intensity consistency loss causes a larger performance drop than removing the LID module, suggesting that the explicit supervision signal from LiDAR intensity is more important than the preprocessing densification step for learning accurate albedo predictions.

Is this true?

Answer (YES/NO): YES